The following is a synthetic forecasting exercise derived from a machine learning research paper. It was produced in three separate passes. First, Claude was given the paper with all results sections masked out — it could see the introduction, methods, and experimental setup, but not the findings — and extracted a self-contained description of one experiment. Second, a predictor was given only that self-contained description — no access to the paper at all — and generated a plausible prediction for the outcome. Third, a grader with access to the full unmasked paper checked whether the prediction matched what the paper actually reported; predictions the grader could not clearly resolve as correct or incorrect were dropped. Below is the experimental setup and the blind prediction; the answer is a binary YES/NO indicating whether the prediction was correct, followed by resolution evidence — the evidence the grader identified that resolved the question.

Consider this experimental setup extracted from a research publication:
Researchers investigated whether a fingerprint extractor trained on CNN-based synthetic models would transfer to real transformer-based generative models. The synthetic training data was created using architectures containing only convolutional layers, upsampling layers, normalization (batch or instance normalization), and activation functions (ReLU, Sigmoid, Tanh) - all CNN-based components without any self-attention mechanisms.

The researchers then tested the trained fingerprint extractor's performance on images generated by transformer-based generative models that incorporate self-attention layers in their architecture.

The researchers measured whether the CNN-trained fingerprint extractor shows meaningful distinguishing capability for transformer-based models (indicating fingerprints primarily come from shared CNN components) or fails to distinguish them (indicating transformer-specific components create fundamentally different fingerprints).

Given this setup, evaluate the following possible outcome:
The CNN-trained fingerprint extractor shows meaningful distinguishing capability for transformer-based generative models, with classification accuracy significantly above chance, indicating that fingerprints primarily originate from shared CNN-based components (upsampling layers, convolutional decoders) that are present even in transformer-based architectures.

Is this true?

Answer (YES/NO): YES